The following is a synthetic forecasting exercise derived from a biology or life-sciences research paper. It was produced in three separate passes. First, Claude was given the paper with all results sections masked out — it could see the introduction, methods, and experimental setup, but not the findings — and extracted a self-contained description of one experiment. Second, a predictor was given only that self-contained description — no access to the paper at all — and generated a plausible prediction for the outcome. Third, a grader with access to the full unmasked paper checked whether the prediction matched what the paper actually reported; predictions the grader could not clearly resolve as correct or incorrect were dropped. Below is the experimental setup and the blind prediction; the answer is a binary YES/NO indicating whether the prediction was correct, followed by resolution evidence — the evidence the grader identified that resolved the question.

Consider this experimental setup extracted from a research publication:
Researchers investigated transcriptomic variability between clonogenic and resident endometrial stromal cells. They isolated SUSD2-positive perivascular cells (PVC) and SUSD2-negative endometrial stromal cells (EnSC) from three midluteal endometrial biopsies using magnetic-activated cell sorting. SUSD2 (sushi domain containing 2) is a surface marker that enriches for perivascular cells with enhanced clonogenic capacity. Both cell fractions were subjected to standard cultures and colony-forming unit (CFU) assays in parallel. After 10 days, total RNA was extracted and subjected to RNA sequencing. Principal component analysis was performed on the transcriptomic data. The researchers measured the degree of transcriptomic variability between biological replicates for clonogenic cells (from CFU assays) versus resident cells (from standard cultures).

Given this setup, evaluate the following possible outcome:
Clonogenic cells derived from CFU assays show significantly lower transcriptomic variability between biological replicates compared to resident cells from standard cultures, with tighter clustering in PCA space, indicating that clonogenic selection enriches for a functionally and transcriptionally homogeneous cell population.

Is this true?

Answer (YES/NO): YES